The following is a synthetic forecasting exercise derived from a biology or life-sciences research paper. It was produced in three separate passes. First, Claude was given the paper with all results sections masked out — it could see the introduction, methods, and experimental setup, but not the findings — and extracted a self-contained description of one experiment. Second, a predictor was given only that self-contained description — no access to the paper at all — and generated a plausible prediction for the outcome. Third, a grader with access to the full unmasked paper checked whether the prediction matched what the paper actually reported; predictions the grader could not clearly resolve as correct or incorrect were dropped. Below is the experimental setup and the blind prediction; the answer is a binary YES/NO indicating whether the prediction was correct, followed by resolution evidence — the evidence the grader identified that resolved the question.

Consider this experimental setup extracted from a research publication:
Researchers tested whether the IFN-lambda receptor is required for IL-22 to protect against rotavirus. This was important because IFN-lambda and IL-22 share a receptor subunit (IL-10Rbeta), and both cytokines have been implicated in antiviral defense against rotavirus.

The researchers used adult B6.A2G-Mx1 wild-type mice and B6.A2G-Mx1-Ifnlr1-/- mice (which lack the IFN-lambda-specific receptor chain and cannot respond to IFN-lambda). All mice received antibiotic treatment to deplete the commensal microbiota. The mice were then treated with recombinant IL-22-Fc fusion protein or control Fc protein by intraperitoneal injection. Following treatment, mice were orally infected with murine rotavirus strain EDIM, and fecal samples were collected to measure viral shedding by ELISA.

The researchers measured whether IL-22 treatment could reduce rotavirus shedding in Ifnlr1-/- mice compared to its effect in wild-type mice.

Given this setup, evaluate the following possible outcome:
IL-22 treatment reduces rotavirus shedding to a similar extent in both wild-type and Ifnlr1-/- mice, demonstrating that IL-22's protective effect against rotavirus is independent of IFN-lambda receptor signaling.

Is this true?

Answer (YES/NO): YES